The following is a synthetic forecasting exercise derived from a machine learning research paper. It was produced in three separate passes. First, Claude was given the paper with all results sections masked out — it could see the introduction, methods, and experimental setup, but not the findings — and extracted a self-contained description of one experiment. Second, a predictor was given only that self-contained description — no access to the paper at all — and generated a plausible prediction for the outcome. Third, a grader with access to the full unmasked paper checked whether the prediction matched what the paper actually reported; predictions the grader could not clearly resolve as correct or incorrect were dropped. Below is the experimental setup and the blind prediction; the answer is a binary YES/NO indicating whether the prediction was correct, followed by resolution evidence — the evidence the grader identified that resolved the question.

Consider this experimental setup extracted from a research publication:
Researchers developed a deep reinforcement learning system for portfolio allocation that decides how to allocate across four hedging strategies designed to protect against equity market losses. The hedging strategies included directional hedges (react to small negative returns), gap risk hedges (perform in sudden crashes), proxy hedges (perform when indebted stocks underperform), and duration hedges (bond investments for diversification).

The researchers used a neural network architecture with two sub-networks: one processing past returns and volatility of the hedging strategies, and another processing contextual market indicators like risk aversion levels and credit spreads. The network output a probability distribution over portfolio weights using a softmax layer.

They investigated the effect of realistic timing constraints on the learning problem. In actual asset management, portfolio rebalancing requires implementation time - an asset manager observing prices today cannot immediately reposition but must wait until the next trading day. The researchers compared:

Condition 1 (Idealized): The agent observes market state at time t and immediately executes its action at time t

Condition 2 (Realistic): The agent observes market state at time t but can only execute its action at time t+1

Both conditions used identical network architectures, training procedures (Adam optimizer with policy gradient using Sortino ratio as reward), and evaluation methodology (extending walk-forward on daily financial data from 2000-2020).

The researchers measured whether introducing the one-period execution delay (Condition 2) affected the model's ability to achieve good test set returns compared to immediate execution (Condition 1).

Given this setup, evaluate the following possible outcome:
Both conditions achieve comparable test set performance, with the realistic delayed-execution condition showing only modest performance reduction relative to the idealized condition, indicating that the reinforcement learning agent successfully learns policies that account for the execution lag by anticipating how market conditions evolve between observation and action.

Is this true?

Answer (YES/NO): NO